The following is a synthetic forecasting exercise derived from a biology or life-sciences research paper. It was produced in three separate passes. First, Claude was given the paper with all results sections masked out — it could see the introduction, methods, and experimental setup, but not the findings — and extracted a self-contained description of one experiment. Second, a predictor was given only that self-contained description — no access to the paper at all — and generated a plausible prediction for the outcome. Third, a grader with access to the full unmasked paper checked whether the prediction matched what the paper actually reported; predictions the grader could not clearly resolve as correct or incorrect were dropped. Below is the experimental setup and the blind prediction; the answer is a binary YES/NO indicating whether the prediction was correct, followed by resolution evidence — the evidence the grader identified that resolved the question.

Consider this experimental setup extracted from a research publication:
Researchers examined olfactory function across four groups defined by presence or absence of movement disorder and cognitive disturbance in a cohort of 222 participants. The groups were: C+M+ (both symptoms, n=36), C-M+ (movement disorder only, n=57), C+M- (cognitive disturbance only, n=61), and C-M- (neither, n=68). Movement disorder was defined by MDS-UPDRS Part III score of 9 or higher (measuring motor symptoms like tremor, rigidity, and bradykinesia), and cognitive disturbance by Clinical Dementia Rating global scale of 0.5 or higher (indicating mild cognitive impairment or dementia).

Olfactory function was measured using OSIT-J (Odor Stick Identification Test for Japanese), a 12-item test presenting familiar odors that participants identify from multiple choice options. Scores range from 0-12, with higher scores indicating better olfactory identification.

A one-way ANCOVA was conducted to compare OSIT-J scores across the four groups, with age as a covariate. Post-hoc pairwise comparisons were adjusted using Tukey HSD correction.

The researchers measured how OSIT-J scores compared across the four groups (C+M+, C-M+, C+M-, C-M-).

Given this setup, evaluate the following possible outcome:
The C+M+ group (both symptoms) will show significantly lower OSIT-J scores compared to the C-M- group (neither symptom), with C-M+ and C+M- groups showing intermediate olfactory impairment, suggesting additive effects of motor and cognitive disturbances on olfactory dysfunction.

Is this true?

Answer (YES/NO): NO